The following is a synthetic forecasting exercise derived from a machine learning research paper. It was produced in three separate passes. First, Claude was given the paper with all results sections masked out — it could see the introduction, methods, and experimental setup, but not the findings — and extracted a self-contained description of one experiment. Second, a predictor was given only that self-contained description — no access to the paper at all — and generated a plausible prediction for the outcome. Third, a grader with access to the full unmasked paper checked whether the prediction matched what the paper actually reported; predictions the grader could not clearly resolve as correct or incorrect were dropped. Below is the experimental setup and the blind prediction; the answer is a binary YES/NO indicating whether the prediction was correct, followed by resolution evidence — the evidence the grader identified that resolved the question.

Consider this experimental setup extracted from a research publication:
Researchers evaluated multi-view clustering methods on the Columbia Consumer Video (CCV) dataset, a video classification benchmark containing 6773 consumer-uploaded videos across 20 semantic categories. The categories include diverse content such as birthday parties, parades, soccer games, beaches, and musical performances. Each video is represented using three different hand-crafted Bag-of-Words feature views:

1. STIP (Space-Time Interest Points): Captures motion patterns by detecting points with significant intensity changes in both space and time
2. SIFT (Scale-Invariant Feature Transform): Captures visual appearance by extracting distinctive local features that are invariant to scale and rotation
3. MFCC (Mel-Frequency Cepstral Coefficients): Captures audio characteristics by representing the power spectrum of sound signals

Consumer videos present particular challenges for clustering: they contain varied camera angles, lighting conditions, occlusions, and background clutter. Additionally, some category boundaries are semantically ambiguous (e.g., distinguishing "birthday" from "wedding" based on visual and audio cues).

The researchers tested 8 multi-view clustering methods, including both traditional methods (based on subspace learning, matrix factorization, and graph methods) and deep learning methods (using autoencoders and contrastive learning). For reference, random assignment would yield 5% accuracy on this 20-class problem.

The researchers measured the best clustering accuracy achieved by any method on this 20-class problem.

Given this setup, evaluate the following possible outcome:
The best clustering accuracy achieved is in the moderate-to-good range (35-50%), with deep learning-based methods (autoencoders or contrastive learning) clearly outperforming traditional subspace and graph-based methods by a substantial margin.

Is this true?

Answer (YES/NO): NO